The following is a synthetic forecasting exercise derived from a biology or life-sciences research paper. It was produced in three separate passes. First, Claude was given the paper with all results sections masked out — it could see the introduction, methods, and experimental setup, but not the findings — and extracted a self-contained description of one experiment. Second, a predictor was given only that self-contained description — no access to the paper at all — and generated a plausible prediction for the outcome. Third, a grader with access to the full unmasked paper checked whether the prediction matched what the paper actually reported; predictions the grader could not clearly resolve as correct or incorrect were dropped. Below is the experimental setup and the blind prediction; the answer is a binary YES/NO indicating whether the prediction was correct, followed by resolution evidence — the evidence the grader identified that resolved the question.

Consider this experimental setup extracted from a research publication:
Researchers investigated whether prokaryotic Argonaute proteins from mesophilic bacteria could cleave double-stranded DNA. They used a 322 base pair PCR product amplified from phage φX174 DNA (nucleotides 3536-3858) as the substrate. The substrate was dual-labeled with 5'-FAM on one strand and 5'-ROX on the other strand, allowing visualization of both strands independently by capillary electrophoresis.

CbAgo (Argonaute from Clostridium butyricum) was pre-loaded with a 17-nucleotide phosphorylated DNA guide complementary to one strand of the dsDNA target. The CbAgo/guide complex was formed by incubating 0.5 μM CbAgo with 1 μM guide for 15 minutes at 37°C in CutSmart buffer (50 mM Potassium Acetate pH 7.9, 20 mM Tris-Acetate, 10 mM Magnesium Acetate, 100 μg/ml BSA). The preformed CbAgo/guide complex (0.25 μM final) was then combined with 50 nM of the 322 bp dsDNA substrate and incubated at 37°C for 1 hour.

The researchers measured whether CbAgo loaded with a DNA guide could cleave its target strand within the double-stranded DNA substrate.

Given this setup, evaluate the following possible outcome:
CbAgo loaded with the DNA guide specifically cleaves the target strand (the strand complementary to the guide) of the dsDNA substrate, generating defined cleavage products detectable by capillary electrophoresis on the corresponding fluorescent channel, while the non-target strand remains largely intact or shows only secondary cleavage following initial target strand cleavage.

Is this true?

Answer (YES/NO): NO